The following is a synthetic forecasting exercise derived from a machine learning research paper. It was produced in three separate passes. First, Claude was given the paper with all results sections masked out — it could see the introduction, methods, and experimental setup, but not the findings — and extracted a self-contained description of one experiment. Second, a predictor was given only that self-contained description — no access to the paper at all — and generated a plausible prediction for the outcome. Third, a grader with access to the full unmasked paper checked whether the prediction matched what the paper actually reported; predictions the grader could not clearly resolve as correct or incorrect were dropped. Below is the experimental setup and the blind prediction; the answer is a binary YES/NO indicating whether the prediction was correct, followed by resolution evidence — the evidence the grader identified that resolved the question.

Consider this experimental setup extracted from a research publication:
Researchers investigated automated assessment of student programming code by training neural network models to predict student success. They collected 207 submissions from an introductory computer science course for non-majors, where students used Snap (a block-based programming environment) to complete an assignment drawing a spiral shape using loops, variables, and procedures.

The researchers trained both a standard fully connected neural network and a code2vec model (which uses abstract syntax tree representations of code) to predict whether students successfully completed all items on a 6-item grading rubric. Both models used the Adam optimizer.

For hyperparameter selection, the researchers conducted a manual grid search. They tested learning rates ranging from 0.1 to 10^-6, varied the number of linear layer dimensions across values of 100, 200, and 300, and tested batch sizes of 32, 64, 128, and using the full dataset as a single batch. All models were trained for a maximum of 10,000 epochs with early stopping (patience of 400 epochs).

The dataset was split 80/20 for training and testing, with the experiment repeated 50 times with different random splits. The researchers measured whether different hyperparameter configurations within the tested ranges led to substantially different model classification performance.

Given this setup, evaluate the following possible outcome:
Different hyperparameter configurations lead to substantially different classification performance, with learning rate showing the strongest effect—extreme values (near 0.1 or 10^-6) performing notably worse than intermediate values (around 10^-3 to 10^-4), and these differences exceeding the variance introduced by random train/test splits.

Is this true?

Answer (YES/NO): NO